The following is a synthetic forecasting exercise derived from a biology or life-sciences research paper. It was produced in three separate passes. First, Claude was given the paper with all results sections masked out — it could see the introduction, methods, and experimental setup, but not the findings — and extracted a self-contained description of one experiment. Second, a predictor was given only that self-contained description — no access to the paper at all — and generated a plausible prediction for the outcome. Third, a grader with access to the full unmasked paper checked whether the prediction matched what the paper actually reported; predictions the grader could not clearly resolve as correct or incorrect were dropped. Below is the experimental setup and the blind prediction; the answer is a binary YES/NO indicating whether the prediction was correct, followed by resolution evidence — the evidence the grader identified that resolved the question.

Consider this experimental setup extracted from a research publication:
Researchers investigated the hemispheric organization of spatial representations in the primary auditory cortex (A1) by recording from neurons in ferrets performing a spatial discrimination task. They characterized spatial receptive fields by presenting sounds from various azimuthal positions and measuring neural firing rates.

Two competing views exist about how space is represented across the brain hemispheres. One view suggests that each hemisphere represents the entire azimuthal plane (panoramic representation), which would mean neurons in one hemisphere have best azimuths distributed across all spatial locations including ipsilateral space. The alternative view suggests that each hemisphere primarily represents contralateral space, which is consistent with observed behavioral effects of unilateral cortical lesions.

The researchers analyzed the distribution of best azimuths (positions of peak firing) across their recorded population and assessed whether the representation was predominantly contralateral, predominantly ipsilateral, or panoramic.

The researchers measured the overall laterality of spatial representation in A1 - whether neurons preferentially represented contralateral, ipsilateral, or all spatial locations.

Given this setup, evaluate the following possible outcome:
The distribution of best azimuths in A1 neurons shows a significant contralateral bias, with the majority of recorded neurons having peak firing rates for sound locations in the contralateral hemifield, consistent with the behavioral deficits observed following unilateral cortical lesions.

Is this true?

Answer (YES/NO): YES